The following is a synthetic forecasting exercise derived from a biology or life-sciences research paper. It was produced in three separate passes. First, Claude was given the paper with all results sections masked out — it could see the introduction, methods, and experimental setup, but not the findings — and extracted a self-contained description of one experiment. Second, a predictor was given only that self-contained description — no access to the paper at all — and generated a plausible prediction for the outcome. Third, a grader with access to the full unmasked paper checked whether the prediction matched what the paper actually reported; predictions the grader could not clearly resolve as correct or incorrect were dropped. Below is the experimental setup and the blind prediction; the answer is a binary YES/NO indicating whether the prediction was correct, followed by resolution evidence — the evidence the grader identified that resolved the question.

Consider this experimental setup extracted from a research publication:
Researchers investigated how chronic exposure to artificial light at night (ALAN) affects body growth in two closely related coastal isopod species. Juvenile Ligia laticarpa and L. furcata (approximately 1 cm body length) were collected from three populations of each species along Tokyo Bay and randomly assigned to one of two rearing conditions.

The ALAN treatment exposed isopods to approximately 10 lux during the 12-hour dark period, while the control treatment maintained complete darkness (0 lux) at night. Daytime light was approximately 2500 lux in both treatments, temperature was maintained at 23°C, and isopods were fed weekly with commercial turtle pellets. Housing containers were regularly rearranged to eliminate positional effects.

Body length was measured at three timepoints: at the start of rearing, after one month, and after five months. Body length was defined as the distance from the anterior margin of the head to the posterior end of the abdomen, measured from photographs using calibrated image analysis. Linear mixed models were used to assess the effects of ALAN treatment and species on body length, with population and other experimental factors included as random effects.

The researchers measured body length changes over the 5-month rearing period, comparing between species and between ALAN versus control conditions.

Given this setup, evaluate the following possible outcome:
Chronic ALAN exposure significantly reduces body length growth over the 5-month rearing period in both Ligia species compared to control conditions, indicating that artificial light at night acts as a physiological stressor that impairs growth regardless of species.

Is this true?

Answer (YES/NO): NO